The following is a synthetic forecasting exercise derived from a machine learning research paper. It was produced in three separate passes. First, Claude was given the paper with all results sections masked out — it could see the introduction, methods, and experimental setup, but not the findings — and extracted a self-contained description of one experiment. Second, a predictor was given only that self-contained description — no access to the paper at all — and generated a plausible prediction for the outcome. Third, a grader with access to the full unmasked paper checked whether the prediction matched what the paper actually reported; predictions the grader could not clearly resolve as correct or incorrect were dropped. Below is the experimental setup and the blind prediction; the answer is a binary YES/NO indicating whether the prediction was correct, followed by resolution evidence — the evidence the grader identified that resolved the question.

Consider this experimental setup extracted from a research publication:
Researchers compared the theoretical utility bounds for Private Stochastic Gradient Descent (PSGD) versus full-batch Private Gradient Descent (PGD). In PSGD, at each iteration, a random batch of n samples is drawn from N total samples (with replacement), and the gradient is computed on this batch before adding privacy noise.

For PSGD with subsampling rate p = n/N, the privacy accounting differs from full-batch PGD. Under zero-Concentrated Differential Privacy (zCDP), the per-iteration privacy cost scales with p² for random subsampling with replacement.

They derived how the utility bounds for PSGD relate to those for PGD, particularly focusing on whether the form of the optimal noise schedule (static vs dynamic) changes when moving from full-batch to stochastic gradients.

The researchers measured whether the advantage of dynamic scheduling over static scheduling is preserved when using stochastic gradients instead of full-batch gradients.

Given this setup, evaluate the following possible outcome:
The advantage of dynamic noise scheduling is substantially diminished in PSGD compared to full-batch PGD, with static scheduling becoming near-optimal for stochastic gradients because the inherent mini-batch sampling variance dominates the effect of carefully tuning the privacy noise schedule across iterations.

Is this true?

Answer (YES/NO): NO